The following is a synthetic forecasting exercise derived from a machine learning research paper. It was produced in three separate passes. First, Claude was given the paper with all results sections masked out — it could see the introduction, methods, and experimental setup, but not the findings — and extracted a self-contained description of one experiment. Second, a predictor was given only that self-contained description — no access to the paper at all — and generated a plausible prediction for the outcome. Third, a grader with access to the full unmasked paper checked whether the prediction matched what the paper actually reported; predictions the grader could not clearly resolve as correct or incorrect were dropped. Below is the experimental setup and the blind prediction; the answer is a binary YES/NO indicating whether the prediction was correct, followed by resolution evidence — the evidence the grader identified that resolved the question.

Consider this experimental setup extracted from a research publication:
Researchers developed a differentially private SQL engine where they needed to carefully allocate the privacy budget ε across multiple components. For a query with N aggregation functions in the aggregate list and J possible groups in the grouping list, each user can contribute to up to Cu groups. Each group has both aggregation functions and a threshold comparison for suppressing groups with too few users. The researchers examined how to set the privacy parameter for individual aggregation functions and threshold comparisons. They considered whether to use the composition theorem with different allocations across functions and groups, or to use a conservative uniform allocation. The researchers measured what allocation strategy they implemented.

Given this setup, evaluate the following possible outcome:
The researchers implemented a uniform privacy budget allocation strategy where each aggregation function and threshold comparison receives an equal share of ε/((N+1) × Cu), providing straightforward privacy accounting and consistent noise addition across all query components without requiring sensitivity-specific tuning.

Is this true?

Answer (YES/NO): YES